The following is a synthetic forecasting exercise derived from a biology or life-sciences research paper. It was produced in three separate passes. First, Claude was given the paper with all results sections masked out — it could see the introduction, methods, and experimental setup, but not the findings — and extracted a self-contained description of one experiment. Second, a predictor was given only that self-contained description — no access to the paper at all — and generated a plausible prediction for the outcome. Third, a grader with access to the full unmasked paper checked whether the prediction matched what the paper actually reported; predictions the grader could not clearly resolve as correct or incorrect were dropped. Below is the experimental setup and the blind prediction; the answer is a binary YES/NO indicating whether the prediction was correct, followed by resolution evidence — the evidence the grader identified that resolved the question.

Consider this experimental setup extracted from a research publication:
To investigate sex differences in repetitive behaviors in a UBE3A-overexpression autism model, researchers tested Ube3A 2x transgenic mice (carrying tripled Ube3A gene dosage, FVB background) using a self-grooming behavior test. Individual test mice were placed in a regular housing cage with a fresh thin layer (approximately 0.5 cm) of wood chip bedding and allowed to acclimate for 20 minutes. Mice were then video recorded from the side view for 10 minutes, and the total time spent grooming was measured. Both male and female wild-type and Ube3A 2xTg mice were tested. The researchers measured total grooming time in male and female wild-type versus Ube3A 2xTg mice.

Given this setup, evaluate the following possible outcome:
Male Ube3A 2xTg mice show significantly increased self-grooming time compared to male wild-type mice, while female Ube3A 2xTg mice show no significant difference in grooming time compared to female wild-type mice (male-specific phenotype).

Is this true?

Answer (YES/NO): YES